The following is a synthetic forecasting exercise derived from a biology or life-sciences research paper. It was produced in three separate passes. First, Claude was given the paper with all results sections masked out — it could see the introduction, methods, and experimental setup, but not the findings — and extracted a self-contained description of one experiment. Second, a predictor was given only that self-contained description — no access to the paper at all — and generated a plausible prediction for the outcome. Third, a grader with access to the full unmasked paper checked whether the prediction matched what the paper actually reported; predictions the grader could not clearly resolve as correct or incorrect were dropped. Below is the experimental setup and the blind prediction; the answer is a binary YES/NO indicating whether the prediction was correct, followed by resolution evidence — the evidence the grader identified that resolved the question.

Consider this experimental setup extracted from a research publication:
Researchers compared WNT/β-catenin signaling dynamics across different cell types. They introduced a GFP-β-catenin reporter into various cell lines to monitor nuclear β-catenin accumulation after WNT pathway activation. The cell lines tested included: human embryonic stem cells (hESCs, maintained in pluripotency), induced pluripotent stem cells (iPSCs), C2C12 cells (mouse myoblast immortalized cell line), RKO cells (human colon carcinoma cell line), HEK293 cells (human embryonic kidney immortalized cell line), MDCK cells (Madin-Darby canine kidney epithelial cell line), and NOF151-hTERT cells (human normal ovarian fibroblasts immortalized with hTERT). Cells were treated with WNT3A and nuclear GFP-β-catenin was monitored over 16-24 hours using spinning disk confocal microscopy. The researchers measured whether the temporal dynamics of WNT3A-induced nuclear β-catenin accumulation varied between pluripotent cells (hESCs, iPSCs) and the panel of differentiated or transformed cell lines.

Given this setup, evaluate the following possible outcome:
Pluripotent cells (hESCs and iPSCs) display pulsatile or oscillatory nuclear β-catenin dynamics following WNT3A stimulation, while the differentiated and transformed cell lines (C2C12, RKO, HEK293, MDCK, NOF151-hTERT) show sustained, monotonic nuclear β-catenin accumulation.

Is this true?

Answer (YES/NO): NO